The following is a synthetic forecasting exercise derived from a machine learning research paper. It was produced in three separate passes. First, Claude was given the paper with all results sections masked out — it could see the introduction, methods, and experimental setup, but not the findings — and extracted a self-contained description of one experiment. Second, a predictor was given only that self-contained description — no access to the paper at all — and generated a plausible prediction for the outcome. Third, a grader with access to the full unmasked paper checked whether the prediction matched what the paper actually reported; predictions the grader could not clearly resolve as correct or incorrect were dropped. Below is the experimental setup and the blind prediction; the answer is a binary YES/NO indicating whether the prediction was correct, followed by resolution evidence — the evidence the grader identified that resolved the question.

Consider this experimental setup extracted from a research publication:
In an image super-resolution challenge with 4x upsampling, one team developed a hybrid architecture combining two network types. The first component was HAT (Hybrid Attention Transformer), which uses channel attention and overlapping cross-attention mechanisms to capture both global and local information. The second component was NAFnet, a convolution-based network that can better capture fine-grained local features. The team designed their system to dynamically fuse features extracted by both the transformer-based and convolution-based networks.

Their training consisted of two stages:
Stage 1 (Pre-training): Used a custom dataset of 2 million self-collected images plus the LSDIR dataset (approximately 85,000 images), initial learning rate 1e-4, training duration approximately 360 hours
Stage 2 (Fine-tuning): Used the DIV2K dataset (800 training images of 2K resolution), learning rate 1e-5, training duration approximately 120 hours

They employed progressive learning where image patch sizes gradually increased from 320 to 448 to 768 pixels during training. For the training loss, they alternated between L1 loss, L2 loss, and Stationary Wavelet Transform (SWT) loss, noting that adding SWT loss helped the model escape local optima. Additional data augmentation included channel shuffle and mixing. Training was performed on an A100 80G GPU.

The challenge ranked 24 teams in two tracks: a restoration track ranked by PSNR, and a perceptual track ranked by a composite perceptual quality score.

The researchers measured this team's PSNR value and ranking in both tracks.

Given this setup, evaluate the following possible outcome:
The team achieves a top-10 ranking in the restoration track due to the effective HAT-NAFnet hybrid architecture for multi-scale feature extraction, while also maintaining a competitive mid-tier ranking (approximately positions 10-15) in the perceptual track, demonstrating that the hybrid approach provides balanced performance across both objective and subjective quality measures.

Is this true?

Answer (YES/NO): NO